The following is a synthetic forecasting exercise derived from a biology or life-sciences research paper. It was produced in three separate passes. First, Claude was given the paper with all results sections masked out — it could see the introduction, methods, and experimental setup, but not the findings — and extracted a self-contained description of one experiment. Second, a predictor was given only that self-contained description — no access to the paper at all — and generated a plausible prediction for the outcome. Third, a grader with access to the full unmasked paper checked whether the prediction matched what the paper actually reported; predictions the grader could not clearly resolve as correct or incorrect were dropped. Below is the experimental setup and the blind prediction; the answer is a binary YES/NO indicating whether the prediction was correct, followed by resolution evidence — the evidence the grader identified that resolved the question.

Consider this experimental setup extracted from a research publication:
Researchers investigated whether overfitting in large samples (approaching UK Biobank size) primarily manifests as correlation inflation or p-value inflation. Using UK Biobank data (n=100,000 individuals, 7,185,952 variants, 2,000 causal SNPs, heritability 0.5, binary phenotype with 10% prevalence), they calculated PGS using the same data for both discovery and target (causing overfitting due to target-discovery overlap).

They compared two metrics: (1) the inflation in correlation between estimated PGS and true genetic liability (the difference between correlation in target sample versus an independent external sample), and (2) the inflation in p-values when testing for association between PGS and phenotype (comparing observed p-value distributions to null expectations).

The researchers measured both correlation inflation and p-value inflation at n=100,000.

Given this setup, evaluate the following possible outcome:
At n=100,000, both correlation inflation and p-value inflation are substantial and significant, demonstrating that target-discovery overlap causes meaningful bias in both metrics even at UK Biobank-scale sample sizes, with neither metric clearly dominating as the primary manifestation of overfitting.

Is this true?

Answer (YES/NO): NO